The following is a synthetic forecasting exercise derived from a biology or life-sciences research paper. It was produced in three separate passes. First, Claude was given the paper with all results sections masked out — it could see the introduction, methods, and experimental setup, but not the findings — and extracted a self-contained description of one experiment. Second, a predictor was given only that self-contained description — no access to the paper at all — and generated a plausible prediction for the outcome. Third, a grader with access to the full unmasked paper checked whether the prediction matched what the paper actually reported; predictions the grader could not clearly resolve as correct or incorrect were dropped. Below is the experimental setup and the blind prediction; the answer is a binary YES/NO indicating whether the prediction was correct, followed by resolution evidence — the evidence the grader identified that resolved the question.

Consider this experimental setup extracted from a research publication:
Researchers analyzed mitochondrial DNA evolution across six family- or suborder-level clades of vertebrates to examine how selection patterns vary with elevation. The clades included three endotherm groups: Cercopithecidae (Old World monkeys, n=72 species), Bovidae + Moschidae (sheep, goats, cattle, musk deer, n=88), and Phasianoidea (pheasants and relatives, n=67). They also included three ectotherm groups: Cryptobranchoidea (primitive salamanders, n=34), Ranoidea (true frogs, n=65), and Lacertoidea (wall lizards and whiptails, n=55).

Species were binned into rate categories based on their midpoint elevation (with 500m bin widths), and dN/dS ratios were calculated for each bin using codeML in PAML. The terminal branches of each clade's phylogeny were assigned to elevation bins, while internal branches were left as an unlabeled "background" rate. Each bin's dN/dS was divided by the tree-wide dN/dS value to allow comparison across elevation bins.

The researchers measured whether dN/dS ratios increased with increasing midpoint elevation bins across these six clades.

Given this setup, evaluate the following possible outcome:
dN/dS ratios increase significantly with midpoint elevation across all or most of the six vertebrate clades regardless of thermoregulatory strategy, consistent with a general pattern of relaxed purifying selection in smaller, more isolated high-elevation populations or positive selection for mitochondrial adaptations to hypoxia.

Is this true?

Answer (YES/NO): NO